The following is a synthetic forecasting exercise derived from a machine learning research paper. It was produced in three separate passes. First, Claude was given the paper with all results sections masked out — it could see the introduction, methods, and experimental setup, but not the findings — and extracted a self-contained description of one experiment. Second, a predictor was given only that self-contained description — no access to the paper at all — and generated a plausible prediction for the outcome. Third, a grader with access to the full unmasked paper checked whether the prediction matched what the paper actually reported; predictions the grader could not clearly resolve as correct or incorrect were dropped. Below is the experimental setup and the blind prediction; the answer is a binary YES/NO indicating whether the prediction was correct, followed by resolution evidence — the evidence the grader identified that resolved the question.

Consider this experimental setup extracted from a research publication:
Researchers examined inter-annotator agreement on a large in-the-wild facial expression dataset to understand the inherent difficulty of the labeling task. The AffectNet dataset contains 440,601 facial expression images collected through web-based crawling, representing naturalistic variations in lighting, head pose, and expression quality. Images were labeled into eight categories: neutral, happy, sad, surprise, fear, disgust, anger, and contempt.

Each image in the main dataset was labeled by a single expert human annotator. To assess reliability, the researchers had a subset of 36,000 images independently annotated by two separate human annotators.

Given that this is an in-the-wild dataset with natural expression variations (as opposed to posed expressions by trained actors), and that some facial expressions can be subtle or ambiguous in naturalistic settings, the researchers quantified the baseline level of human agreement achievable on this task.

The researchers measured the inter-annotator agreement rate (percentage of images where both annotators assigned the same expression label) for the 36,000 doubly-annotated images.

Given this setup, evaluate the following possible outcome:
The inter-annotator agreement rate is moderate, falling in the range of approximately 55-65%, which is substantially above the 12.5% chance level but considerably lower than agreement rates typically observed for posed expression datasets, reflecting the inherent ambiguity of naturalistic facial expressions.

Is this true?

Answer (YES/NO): YES